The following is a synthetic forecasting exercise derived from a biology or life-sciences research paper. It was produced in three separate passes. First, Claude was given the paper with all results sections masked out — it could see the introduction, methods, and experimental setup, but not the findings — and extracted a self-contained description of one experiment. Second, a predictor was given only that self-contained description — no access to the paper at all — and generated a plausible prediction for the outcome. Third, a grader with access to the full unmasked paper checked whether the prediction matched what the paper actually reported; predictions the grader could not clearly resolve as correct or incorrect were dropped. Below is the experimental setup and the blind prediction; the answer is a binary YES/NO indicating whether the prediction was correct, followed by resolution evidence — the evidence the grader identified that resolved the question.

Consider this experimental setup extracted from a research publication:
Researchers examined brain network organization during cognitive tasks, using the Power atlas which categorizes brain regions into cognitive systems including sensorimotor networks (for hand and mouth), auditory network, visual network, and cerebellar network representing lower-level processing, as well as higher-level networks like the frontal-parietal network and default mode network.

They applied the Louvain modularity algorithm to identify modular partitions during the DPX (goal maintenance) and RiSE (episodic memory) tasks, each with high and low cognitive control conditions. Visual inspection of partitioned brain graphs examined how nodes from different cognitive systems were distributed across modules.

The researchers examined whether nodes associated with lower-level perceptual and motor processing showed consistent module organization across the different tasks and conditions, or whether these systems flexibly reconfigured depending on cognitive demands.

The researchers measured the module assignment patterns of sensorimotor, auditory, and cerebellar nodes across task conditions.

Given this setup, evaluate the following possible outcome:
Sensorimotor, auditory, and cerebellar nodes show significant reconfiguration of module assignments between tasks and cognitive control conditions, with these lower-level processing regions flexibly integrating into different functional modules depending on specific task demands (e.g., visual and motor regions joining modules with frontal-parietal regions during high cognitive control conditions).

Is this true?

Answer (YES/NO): NO